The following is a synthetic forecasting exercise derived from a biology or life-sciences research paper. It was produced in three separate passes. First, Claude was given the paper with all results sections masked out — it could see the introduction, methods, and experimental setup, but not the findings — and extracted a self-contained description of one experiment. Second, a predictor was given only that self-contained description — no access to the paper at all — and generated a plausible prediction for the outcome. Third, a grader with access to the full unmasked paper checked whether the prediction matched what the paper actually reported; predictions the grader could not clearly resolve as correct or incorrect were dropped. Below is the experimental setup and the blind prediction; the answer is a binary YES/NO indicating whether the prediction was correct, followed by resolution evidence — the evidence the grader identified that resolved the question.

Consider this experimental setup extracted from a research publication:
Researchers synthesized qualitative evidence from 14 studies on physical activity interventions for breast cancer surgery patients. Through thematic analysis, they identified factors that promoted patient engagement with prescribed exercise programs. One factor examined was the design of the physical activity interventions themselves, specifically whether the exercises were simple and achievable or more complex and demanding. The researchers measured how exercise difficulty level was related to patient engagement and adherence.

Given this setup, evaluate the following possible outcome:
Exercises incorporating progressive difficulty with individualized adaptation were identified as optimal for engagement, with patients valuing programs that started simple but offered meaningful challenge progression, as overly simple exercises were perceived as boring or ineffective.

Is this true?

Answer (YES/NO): NO